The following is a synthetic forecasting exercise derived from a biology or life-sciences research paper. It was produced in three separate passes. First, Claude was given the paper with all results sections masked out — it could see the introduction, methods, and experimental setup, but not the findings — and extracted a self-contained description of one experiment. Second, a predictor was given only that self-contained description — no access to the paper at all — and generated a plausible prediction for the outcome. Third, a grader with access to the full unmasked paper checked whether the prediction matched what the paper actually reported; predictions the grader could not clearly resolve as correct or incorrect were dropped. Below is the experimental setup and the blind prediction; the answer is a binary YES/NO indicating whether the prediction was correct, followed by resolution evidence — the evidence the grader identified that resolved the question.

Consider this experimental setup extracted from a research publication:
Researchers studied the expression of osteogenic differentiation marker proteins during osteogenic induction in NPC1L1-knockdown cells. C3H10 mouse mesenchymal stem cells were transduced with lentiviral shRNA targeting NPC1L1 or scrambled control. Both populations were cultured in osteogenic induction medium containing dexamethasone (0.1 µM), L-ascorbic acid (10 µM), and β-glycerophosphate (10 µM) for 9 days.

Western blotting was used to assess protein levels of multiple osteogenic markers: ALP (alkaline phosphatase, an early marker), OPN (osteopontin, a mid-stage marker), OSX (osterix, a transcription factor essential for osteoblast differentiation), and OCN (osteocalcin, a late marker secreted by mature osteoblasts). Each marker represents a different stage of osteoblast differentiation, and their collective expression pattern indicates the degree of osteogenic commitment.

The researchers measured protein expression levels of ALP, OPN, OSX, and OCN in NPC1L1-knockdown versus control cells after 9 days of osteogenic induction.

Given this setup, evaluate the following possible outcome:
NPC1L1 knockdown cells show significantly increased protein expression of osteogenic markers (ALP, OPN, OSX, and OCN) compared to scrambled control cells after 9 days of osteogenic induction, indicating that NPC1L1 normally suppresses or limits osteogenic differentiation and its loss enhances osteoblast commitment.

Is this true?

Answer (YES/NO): YES